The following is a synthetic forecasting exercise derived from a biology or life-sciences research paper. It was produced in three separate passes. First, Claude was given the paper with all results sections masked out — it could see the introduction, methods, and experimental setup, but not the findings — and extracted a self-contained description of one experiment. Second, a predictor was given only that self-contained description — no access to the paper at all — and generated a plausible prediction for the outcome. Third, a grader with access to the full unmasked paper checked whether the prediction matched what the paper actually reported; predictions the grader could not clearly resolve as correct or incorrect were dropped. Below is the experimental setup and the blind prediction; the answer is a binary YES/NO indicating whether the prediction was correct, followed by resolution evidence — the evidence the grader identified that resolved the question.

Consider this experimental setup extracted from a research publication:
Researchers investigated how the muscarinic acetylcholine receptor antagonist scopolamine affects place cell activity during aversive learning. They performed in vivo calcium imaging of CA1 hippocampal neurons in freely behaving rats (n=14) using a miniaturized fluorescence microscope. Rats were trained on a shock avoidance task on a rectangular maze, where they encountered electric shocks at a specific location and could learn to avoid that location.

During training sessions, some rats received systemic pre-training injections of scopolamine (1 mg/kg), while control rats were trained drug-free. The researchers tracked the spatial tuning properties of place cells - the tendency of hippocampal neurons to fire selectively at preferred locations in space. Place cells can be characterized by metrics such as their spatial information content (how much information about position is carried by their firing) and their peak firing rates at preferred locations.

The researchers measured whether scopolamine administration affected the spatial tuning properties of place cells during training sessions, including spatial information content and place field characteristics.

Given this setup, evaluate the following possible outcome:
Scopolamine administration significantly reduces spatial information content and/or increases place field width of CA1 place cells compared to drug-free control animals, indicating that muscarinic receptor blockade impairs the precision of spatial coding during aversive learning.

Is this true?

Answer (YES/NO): NO